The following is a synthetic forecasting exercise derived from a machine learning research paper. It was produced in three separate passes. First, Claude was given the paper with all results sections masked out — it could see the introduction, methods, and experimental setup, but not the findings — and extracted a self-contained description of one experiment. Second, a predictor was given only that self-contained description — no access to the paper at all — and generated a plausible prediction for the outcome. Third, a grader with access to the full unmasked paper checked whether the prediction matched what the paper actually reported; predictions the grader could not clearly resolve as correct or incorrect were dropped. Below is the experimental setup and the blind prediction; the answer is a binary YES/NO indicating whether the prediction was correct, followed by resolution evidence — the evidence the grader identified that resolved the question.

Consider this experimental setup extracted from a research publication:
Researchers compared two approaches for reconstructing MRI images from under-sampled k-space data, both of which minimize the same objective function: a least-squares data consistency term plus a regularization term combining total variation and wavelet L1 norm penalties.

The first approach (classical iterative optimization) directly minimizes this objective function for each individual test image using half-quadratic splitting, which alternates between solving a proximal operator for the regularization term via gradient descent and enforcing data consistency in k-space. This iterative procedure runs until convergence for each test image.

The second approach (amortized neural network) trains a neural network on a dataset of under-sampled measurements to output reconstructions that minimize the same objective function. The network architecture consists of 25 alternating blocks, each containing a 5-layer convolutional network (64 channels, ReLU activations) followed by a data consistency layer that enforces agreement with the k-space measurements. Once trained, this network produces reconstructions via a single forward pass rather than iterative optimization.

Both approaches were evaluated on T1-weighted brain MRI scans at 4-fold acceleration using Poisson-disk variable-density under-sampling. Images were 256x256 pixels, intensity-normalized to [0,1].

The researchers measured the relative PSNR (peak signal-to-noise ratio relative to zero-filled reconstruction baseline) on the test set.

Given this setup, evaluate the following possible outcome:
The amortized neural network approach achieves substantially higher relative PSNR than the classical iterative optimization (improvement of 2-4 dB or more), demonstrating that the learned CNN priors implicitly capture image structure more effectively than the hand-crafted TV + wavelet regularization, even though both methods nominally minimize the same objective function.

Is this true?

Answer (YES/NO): NO